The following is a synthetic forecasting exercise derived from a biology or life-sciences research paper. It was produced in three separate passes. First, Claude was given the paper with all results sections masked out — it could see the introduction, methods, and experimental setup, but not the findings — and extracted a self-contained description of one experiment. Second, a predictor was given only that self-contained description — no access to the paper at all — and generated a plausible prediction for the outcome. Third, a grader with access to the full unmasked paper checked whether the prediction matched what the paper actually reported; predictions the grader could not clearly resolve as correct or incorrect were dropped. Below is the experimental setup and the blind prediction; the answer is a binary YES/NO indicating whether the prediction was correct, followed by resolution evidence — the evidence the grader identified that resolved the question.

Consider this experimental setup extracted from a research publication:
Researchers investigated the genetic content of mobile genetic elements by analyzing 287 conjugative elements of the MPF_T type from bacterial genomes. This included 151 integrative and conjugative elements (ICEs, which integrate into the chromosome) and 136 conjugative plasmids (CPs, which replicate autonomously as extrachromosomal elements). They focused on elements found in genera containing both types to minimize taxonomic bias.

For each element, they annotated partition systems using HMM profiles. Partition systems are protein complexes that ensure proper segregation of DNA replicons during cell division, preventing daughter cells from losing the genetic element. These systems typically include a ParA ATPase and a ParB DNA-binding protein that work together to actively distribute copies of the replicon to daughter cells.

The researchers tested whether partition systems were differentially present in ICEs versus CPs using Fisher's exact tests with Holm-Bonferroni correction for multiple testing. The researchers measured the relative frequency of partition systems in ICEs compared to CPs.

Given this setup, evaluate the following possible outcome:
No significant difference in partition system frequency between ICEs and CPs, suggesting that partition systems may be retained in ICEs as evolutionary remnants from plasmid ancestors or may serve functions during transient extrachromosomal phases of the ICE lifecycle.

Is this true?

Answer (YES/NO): NO